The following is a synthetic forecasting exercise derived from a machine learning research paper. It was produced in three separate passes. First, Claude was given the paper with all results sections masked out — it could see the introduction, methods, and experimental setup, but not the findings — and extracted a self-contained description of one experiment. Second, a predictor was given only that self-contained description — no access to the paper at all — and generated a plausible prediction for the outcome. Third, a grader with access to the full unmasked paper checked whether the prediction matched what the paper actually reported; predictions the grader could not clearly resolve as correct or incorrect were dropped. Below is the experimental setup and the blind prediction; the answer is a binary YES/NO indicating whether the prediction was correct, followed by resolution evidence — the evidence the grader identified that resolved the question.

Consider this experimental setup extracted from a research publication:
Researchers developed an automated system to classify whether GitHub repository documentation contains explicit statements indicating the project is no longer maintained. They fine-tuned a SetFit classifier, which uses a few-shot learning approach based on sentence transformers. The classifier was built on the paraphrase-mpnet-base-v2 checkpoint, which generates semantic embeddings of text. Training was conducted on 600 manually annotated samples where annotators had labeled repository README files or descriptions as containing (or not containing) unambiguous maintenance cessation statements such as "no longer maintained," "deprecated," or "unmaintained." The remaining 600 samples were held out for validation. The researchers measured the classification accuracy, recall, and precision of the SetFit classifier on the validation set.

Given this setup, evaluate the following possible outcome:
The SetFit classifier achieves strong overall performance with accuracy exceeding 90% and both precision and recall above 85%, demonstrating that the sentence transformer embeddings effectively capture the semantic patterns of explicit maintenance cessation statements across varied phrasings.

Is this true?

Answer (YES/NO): YES